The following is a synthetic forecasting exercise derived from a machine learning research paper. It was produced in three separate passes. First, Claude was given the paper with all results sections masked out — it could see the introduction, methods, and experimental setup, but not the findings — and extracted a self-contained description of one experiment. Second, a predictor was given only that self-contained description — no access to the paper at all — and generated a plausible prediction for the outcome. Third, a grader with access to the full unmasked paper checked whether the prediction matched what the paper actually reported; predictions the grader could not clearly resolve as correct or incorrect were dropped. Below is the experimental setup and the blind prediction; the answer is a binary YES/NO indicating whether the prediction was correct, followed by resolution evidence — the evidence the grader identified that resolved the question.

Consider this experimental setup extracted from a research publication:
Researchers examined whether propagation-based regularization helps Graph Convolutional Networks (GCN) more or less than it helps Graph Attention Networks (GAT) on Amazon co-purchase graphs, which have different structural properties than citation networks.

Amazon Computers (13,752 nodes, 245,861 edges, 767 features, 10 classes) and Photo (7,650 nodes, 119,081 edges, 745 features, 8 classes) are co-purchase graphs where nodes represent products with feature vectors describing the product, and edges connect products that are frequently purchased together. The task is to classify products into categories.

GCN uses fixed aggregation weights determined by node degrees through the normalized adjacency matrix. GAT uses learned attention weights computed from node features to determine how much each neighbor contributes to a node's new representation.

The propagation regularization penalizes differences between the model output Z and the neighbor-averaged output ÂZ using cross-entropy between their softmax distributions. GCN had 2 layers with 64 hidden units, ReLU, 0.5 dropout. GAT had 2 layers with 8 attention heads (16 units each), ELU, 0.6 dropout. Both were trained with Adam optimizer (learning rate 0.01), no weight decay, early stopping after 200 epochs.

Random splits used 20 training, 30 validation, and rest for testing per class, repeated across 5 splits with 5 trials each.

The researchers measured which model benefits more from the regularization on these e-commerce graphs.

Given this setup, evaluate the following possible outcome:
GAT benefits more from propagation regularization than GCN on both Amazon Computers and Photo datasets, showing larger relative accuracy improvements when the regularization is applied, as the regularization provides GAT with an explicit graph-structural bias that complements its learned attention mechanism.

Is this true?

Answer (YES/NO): NO